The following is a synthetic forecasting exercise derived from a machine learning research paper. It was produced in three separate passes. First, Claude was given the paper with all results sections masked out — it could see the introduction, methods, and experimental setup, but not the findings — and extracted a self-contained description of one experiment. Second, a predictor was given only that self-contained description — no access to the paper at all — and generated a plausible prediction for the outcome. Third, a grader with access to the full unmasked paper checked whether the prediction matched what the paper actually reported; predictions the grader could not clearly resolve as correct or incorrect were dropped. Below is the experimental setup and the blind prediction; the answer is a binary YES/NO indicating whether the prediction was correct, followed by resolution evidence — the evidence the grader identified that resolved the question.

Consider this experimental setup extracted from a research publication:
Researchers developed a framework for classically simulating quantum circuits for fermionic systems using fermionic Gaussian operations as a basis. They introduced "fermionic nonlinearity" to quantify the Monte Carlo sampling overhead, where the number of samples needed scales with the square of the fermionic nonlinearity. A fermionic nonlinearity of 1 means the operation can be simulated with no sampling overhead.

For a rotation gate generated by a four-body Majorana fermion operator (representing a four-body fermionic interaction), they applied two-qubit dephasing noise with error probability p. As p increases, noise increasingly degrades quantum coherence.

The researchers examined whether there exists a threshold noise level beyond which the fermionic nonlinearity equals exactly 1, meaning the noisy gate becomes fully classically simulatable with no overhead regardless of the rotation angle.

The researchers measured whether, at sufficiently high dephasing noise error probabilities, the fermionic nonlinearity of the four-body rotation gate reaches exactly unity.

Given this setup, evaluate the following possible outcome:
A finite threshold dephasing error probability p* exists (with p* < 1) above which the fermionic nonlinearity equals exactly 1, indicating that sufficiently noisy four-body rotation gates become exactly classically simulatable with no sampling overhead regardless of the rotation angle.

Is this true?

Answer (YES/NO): NO